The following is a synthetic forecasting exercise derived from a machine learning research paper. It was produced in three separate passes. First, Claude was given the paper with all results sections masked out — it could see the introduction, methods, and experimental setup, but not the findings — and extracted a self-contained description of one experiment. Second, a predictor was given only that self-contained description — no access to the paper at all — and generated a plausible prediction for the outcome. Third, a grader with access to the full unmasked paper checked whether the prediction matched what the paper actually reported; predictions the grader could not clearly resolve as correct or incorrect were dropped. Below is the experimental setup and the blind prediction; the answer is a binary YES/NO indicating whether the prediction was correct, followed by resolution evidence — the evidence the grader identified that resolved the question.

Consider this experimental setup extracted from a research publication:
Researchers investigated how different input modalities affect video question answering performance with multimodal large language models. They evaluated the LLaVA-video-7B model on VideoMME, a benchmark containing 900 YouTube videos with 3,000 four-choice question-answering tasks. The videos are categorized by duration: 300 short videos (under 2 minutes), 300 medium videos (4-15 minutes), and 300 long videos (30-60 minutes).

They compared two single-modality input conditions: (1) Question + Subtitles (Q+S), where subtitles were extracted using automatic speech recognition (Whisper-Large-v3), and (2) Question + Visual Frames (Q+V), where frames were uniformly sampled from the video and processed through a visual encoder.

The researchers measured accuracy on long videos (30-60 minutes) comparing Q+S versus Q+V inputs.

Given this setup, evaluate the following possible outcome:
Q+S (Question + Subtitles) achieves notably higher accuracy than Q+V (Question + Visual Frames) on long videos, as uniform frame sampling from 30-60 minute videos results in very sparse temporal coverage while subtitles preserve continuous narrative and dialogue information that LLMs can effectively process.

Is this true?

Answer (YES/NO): YES